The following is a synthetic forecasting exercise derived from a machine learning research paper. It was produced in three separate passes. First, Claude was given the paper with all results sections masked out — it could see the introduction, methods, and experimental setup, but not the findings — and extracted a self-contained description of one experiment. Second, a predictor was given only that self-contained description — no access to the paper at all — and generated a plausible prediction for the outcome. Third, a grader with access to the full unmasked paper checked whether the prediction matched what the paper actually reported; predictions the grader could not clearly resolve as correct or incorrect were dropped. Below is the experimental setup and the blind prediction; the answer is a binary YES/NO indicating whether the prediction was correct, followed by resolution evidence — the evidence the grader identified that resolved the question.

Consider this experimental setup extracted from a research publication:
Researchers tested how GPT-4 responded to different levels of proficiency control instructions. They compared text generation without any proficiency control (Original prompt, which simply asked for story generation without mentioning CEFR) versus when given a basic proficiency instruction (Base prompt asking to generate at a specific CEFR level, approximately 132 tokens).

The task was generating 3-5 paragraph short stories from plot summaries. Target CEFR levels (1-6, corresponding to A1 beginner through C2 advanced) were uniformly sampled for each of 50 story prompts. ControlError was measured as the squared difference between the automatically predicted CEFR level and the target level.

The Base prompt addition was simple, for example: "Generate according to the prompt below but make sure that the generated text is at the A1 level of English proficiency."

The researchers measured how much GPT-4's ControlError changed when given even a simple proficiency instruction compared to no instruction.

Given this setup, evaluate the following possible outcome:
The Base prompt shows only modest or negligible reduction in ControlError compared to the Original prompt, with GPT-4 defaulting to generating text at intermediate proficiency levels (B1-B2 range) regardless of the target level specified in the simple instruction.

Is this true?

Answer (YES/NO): NO